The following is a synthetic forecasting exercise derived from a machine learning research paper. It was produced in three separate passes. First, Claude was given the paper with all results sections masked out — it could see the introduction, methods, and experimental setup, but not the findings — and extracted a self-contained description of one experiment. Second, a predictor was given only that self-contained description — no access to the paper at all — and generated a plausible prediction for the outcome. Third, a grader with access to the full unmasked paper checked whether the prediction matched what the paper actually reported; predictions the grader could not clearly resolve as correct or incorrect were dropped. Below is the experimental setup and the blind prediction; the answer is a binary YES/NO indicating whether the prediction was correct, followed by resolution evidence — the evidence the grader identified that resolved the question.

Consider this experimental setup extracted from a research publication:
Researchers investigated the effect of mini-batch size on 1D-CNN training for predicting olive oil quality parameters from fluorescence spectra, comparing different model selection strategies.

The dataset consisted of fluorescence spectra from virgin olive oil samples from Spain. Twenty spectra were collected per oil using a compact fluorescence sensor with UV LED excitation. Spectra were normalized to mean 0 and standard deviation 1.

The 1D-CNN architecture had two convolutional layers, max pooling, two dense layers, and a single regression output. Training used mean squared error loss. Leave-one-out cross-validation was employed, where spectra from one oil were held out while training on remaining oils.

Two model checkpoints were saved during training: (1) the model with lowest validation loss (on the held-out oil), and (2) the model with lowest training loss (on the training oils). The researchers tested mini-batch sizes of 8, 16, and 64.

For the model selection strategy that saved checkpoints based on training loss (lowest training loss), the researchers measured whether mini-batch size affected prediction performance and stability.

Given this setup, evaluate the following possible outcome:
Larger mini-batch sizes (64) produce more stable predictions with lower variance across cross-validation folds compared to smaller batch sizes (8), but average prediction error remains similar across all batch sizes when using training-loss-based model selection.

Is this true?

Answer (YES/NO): NO